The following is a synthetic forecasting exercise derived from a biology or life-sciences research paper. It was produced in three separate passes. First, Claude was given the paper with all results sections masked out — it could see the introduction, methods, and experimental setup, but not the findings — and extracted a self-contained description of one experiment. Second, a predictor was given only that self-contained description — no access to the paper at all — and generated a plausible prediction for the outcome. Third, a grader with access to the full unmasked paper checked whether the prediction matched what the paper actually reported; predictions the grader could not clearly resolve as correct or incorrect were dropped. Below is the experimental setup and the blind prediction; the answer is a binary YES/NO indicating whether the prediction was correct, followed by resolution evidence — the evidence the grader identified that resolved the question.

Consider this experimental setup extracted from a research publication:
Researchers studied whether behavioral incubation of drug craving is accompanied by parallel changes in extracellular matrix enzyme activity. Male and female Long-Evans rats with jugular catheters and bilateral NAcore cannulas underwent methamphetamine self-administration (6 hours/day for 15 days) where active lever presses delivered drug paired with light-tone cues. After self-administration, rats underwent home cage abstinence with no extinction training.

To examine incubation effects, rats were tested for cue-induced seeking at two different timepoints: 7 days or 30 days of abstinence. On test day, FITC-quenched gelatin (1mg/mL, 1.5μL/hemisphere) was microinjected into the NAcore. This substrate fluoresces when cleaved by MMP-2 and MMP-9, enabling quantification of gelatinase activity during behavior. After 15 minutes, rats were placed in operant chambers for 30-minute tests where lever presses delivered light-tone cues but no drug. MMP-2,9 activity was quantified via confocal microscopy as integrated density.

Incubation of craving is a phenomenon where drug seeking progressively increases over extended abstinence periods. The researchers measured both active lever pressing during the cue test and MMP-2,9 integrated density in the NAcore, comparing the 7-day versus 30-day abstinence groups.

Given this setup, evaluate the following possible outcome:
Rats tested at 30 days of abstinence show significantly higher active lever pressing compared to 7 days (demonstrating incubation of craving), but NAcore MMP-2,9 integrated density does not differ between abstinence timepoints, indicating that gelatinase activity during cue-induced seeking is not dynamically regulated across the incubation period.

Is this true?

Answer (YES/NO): YES